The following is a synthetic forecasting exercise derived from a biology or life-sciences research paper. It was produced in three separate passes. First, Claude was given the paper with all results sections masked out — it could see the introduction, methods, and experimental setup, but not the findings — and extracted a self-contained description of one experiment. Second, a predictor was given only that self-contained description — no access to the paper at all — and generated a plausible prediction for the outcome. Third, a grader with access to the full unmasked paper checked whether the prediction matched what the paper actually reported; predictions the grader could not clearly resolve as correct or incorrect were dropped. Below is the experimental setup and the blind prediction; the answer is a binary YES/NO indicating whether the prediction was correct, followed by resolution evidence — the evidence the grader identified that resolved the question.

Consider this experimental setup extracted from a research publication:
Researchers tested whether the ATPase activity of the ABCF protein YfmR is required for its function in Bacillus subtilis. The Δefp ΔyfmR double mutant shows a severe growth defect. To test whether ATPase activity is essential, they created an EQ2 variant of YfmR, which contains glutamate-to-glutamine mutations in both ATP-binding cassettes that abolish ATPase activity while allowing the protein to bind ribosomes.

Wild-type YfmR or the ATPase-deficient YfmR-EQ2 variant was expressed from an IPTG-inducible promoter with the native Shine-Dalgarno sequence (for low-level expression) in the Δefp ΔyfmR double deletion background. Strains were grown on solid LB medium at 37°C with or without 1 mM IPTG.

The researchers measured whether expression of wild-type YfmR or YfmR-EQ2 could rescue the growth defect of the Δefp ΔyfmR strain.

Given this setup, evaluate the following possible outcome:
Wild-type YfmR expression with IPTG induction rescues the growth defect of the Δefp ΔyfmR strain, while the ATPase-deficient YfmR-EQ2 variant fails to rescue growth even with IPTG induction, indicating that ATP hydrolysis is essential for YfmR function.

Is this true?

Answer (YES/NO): YES